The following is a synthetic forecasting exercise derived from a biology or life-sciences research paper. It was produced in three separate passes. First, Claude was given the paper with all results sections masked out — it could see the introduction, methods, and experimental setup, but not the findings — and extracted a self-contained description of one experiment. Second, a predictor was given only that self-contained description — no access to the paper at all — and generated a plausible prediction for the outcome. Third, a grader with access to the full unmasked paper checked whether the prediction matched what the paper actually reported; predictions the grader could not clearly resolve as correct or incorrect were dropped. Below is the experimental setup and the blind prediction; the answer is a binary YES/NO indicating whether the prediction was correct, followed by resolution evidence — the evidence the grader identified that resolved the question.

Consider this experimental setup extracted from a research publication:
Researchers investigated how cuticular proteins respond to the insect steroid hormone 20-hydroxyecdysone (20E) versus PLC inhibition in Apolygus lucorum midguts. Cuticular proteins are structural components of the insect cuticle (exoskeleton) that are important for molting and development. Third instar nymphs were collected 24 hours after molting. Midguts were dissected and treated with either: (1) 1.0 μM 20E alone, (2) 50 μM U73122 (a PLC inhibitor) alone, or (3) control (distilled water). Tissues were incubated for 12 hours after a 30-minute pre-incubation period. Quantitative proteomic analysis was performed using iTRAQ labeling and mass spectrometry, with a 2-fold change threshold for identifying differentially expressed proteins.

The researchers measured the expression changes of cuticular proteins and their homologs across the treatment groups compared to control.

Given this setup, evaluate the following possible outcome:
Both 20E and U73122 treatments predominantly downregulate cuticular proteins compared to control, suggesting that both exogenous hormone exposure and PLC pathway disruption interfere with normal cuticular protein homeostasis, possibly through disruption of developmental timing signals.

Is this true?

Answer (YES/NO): NO